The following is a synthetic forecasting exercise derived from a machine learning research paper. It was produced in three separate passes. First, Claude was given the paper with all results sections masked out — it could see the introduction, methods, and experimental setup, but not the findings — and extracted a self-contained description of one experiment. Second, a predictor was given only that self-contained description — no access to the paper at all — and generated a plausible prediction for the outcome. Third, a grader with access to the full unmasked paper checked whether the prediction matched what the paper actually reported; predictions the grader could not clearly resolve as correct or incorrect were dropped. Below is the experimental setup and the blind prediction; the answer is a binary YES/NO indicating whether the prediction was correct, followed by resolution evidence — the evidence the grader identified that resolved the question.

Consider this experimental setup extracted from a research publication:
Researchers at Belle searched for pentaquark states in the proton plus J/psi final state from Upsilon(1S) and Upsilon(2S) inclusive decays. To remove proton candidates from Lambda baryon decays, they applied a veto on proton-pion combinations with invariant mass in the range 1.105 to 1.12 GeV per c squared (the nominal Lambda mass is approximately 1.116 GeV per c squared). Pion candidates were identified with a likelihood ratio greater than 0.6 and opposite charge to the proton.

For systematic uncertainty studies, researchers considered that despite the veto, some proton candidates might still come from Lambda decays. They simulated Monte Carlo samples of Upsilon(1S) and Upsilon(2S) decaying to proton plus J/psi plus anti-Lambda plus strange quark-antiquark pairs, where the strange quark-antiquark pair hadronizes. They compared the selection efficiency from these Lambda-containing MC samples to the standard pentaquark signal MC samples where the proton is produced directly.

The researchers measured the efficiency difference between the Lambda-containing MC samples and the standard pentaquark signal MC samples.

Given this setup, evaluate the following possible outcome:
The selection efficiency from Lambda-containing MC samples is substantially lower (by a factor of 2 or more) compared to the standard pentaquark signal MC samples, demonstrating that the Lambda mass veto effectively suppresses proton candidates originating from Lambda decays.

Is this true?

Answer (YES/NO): NO